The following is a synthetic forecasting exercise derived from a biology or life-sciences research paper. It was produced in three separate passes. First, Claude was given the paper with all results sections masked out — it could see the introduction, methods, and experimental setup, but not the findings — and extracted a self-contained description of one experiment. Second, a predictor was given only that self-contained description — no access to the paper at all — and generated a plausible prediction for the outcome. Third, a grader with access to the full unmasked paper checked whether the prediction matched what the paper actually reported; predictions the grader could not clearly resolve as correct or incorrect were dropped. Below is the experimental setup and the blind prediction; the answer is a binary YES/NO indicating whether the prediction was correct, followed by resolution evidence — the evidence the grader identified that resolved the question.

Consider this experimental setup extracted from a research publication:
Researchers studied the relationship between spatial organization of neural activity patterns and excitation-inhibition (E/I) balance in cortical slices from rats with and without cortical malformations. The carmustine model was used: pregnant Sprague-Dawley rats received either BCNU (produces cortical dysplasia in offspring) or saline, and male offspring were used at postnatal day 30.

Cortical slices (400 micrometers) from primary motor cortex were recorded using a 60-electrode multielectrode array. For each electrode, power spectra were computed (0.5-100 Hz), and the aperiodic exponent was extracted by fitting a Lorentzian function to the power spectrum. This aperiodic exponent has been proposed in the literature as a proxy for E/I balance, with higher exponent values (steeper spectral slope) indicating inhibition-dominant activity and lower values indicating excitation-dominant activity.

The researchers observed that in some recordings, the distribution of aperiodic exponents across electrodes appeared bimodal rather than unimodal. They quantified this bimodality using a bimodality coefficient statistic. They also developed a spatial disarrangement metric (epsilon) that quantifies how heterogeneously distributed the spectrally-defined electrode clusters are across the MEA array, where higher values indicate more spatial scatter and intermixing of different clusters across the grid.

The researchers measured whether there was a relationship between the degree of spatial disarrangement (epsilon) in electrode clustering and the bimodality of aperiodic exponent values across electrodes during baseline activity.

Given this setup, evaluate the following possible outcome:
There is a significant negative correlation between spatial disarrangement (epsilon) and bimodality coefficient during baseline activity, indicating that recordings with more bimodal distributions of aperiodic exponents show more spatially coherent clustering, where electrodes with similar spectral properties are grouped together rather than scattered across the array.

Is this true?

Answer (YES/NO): NO